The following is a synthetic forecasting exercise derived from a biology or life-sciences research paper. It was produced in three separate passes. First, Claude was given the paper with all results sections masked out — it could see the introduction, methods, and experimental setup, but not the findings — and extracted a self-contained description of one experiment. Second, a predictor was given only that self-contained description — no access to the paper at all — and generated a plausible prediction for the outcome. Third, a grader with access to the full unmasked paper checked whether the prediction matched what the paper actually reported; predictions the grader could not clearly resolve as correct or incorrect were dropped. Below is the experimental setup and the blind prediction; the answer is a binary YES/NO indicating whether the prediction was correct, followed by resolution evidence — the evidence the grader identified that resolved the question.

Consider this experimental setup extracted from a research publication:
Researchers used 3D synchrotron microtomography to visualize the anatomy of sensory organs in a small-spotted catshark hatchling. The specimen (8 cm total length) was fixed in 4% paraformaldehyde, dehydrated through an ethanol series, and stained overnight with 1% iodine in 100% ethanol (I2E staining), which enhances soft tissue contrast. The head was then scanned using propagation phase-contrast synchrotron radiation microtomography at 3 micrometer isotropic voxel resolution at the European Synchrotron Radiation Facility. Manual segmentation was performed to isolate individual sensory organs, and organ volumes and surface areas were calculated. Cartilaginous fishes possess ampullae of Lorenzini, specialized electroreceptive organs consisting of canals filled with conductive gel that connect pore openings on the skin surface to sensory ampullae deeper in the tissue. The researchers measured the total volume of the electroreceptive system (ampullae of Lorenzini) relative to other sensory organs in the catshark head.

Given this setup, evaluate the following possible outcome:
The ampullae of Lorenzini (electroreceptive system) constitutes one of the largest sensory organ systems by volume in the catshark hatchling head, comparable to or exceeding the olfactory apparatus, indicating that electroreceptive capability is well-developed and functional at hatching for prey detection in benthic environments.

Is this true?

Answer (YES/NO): NO